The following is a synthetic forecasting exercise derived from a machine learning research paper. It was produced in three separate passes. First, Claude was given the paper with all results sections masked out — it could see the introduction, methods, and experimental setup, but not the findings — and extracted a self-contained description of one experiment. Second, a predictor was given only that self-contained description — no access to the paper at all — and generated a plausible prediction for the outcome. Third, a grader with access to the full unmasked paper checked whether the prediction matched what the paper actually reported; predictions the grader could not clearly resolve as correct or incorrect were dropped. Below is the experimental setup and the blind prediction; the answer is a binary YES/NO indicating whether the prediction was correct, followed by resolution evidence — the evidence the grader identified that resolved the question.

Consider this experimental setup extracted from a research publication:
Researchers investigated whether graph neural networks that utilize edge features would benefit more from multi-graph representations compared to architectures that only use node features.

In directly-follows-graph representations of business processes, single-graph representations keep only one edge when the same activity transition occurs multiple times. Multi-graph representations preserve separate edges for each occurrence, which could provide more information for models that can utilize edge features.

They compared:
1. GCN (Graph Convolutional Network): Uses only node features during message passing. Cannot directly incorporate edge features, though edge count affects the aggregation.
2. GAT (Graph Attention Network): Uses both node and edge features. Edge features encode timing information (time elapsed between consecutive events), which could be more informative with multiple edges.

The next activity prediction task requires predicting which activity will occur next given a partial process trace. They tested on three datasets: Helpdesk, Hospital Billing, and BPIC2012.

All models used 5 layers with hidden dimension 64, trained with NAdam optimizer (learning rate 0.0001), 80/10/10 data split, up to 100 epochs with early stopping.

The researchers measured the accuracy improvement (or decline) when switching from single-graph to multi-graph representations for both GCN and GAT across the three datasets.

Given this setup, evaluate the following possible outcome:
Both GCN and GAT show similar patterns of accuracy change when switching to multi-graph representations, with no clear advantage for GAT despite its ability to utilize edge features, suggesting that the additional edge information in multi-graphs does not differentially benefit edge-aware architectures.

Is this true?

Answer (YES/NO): NO